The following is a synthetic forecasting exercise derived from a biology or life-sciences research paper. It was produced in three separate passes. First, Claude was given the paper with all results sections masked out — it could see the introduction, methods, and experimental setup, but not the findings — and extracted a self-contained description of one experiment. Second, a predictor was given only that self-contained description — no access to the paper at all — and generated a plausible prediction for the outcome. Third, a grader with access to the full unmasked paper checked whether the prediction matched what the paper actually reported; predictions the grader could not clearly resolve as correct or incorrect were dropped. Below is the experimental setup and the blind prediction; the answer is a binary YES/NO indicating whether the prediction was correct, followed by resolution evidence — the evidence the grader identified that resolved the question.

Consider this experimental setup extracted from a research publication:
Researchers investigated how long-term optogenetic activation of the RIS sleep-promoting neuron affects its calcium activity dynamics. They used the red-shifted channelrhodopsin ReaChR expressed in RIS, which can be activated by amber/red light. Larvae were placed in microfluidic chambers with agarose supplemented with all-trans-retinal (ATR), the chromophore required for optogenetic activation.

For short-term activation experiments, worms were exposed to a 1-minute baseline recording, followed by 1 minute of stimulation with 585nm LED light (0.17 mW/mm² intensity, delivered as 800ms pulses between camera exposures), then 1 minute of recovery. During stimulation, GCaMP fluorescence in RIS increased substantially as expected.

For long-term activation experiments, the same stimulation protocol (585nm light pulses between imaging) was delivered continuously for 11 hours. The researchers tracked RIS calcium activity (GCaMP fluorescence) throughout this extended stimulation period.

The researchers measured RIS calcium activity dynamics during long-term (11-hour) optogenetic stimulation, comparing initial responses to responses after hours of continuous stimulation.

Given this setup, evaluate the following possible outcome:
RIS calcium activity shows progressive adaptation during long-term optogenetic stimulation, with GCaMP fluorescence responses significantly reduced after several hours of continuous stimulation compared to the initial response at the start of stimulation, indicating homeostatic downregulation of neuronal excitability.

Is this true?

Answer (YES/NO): YES